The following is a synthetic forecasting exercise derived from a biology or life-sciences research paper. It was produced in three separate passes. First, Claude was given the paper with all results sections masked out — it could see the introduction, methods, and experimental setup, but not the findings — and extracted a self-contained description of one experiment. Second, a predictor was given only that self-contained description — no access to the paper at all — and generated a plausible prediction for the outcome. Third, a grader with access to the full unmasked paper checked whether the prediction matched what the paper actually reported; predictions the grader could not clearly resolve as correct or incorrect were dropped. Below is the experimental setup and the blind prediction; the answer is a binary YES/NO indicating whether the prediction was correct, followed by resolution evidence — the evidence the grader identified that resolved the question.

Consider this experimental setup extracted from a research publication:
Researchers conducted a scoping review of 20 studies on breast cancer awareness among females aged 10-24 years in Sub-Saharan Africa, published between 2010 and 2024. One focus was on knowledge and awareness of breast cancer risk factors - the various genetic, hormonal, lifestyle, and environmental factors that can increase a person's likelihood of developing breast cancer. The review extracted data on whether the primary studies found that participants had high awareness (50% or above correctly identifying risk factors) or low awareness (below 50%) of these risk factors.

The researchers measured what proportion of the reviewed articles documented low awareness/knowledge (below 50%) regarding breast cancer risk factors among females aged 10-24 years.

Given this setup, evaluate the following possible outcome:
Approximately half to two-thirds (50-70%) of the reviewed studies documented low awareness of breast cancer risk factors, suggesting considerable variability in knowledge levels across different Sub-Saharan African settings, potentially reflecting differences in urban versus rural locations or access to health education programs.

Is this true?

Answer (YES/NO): YES